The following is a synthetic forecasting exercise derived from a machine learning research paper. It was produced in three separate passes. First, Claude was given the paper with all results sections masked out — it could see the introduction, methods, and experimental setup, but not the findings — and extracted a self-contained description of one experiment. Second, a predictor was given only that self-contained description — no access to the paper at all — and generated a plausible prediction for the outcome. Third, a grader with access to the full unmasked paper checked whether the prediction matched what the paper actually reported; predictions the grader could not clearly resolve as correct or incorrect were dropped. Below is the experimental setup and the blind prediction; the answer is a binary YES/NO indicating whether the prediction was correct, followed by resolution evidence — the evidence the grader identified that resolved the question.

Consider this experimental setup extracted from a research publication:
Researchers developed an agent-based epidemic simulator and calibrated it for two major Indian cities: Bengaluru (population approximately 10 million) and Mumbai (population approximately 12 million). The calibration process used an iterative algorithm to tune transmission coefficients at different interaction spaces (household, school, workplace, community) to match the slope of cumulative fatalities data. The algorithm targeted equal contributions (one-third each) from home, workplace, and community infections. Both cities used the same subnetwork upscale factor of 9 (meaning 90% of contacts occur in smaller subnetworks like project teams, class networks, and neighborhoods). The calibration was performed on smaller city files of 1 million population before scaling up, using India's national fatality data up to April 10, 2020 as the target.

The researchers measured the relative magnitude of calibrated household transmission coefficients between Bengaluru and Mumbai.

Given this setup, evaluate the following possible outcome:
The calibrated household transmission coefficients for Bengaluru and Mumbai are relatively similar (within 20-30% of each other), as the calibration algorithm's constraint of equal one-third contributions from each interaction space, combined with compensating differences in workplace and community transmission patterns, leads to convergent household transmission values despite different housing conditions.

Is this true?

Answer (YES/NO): NO